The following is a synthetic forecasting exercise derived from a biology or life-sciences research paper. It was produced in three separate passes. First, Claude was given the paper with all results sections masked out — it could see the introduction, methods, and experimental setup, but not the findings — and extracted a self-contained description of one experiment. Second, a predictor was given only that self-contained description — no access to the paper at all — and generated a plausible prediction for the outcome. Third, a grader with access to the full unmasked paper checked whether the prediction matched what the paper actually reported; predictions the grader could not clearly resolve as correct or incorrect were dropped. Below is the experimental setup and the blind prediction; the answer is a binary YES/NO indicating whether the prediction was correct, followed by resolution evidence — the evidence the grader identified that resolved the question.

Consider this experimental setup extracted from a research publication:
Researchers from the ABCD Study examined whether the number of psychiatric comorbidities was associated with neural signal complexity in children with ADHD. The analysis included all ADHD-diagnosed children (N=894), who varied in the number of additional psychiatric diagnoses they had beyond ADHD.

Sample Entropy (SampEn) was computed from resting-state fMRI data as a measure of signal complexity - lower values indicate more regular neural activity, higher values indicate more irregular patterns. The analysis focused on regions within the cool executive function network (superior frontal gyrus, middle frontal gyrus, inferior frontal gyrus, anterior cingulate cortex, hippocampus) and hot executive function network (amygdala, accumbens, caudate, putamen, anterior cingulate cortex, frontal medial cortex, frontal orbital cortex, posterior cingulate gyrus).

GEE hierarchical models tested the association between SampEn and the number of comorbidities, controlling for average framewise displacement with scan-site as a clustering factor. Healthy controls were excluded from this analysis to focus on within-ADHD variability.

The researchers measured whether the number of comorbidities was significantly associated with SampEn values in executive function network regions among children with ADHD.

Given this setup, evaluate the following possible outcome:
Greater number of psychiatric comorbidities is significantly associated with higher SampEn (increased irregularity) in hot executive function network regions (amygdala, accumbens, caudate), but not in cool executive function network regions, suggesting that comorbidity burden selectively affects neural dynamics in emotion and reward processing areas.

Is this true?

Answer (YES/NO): NO